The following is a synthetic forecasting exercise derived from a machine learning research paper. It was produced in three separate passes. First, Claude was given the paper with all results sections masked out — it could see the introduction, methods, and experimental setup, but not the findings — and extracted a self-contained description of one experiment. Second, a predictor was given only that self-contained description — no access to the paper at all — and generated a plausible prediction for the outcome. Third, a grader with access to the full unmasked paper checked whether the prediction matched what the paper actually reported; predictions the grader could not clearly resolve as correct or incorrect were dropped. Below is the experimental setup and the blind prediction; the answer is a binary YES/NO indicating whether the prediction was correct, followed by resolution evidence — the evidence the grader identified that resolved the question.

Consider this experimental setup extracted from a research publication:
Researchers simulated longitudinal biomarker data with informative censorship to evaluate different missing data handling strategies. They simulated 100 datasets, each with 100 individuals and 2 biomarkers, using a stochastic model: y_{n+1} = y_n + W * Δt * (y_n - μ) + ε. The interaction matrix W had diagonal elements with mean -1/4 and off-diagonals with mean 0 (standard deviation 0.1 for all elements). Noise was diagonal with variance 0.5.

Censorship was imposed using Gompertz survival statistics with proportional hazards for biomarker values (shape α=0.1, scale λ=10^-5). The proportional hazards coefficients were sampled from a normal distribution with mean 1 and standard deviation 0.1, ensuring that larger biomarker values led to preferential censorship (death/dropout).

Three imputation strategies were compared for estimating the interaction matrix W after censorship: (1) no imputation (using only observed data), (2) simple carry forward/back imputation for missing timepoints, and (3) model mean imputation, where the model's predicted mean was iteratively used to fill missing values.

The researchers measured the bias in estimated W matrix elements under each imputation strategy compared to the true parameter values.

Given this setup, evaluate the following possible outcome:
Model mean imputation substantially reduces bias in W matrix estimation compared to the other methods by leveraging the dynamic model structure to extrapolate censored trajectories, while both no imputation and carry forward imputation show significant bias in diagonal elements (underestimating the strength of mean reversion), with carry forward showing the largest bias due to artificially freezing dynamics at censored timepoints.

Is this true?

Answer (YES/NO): NO